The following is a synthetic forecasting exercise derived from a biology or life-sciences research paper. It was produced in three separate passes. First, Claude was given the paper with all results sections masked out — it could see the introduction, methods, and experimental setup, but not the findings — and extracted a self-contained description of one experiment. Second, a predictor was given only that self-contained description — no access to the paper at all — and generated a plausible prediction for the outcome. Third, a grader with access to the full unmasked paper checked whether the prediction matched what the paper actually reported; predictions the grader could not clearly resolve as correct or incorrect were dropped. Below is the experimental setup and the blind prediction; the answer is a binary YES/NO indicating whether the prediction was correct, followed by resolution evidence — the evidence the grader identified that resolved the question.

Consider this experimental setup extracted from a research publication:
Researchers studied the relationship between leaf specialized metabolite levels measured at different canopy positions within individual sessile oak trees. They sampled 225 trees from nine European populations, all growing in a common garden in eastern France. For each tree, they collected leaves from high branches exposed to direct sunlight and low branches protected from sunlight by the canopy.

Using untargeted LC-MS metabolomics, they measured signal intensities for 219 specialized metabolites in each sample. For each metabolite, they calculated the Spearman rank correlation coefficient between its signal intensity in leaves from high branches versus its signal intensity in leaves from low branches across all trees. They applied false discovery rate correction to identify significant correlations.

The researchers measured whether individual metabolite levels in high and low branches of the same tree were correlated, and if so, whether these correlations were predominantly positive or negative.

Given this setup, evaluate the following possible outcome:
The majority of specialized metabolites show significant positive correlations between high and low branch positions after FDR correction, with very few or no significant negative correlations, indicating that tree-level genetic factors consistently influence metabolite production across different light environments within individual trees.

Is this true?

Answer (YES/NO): YES